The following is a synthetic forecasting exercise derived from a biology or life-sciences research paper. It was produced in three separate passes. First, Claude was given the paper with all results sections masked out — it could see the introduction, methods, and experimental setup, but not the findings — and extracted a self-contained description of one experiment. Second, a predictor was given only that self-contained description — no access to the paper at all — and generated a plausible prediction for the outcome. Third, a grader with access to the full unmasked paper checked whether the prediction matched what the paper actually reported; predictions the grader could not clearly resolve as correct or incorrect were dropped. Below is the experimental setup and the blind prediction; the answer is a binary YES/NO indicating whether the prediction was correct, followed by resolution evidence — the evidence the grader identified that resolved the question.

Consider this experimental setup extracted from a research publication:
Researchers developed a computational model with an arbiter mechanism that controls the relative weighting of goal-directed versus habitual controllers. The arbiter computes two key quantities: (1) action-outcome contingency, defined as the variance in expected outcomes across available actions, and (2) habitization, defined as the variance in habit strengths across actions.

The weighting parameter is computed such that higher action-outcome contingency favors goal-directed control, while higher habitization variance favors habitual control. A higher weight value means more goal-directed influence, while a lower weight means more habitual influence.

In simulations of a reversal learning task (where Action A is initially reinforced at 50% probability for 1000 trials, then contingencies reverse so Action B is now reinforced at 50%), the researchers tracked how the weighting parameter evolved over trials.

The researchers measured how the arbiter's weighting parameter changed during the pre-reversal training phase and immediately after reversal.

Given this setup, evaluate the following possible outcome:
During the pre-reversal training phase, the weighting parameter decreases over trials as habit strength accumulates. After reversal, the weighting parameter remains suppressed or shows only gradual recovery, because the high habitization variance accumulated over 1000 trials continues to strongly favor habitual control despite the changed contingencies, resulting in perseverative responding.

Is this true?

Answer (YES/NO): NO